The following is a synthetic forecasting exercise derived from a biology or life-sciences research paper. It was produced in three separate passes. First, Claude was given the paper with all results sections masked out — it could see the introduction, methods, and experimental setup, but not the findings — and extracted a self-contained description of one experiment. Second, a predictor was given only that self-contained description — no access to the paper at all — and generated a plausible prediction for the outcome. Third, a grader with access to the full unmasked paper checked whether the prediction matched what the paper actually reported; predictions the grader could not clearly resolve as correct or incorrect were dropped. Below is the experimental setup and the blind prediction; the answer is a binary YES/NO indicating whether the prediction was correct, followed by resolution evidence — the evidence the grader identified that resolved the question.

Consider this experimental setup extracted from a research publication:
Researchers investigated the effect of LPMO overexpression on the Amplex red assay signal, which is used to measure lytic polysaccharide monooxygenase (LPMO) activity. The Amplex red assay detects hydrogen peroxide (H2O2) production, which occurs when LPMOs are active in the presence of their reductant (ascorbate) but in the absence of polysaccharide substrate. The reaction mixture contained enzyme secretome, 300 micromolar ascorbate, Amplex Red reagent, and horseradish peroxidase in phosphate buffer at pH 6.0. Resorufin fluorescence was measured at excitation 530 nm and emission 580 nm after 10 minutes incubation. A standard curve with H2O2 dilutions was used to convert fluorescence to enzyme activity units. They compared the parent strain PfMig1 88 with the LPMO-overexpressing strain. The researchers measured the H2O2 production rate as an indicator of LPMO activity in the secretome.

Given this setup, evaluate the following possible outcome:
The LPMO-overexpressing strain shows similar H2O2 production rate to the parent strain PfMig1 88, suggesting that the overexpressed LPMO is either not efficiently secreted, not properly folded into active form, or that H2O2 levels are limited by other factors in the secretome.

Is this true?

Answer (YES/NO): NO